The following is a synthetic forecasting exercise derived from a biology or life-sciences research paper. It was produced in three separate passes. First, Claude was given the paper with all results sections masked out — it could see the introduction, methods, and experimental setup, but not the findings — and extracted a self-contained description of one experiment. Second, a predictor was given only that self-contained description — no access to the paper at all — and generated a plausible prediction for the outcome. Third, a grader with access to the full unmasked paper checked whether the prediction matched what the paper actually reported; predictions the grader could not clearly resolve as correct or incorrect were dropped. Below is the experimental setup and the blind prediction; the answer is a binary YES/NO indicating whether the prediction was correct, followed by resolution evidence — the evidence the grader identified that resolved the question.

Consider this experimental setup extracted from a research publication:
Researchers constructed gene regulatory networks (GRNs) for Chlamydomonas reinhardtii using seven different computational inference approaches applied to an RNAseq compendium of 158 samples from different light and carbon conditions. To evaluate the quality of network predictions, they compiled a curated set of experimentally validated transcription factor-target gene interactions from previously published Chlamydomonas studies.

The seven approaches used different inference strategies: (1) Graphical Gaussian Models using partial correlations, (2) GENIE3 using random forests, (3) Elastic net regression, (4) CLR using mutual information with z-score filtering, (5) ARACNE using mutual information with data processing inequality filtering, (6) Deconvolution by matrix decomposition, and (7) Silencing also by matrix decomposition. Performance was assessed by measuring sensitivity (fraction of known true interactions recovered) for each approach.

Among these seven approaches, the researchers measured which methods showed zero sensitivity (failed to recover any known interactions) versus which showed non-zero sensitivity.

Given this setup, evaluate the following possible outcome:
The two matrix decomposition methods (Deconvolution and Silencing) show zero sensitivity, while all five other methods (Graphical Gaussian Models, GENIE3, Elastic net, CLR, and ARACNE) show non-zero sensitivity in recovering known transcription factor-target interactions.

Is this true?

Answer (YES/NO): NO